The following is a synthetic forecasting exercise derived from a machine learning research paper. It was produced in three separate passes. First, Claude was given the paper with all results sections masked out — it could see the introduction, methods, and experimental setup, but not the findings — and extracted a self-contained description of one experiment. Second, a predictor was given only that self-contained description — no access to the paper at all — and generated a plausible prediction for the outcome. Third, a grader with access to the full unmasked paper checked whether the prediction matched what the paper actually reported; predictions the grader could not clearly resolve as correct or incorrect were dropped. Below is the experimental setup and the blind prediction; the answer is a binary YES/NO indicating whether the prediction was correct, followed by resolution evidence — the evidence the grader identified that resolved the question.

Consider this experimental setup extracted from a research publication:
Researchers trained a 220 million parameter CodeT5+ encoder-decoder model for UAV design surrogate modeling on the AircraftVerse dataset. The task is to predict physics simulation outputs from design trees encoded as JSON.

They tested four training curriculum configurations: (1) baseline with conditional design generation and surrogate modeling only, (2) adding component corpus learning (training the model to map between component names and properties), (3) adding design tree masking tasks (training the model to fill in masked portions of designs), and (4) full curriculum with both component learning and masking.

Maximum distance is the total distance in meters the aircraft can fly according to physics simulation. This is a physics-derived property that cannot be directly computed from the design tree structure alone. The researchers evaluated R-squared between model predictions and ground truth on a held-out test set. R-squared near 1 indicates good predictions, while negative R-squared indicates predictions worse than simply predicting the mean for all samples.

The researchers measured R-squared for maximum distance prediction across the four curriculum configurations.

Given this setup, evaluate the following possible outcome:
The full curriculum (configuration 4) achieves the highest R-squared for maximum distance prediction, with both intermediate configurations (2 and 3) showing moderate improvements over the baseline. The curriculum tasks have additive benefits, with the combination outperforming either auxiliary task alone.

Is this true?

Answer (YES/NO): NO